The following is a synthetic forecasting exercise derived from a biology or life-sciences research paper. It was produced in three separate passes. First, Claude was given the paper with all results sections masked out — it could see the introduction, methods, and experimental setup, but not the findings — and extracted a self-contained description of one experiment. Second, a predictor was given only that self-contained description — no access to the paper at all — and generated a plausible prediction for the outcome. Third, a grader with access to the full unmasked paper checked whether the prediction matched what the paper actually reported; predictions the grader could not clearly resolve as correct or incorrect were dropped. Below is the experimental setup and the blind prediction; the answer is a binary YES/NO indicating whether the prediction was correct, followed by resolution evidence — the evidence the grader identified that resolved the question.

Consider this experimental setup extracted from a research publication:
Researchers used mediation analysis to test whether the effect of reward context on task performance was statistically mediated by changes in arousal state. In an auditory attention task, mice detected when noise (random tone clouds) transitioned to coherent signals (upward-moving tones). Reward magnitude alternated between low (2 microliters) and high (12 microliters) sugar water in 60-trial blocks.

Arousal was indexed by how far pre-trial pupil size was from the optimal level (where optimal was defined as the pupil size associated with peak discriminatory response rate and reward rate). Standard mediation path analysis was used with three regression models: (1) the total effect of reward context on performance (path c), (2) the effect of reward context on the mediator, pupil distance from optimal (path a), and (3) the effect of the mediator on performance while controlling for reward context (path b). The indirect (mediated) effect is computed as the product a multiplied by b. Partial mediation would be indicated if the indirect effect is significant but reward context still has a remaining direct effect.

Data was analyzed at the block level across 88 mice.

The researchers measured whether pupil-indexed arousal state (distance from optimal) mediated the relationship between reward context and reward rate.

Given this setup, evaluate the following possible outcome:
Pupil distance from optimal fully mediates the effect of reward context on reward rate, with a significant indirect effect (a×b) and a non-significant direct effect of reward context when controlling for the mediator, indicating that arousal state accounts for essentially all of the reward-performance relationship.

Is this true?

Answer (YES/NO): NO